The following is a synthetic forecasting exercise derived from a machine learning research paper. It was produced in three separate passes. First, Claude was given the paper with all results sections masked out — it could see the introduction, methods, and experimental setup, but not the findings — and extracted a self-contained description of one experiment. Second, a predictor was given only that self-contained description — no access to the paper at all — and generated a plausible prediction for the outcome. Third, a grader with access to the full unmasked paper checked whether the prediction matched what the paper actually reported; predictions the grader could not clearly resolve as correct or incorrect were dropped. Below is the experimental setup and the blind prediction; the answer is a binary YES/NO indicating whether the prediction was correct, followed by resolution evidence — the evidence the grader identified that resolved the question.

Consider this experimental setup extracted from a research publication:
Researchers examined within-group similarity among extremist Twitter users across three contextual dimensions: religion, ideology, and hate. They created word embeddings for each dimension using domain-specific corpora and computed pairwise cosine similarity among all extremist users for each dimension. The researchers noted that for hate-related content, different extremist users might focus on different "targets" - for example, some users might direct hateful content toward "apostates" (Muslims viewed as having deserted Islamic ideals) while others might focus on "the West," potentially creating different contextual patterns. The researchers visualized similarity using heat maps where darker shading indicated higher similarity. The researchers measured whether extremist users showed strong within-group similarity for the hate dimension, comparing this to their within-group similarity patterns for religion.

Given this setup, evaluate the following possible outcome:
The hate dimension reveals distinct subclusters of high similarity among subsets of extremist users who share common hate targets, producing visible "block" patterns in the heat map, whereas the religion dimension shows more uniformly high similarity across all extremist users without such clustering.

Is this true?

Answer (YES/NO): NO